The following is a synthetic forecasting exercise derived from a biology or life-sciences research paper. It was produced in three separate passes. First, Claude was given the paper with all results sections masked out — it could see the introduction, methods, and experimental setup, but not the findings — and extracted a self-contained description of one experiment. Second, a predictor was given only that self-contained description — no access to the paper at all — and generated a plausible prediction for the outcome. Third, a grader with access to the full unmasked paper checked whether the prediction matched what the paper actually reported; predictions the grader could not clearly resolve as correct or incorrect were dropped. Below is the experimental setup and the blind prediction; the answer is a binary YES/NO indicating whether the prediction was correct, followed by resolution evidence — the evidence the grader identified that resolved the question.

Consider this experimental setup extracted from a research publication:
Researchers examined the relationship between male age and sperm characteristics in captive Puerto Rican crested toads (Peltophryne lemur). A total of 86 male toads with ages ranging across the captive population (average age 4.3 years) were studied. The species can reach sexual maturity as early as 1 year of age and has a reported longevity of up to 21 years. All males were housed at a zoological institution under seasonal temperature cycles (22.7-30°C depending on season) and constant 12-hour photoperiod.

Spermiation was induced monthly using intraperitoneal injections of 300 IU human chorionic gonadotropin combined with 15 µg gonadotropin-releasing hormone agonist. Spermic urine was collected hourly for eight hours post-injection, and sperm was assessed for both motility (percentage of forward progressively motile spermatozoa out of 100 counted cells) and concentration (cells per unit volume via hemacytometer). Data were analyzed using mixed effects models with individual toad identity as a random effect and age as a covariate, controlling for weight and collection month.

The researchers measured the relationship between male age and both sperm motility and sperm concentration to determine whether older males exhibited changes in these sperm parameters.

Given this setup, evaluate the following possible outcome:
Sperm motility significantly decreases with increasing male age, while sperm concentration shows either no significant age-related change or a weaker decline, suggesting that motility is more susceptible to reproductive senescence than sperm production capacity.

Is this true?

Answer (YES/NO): YES